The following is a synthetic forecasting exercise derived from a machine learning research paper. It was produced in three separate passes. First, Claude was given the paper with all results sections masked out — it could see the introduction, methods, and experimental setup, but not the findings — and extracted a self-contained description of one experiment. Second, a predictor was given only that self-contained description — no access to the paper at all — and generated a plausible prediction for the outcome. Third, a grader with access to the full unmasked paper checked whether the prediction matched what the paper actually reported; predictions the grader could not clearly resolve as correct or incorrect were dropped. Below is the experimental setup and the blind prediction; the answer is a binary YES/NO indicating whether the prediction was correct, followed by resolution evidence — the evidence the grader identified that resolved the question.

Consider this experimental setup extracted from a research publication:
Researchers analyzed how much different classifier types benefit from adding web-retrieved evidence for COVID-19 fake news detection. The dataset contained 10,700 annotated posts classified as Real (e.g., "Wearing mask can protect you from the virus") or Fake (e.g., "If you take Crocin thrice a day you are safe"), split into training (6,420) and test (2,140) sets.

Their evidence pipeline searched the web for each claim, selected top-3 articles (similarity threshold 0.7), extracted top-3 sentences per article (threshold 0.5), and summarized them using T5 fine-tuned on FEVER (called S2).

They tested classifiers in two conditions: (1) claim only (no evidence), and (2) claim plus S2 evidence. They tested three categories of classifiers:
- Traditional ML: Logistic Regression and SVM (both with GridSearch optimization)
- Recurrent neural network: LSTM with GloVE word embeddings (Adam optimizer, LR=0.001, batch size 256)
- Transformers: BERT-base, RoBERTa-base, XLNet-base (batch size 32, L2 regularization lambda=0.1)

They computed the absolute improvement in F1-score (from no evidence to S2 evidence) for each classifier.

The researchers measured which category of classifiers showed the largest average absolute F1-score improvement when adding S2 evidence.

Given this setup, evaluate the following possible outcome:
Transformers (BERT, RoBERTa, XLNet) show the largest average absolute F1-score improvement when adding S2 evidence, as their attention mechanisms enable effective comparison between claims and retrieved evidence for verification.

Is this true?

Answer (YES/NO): NO